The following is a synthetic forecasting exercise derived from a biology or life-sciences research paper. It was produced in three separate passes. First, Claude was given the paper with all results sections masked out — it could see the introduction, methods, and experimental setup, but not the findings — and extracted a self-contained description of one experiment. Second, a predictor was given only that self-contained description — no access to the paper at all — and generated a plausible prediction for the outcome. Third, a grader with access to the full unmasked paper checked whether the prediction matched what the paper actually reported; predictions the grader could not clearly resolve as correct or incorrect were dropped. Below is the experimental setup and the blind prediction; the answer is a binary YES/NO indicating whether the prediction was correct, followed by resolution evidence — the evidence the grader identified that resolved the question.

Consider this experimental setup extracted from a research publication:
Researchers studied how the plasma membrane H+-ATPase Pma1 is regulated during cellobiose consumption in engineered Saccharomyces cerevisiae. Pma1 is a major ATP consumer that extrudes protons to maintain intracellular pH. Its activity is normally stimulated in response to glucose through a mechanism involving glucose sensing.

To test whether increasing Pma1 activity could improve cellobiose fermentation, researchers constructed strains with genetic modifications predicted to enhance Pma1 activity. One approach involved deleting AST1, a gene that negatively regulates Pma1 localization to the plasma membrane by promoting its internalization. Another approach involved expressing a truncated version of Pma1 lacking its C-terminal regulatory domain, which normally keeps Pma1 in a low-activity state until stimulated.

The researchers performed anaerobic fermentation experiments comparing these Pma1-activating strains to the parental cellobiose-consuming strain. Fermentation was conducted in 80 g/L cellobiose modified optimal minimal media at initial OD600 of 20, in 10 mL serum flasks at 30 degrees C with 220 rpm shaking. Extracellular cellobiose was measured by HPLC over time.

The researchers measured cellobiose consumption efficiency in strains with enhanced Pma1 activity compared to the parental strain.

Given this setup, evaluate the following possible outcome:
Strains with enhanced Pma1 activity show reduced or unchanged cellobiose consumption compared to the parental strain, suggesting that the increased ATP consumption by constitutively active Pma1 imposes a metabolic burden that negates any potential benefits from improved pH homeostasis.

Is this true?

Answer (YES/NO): NO